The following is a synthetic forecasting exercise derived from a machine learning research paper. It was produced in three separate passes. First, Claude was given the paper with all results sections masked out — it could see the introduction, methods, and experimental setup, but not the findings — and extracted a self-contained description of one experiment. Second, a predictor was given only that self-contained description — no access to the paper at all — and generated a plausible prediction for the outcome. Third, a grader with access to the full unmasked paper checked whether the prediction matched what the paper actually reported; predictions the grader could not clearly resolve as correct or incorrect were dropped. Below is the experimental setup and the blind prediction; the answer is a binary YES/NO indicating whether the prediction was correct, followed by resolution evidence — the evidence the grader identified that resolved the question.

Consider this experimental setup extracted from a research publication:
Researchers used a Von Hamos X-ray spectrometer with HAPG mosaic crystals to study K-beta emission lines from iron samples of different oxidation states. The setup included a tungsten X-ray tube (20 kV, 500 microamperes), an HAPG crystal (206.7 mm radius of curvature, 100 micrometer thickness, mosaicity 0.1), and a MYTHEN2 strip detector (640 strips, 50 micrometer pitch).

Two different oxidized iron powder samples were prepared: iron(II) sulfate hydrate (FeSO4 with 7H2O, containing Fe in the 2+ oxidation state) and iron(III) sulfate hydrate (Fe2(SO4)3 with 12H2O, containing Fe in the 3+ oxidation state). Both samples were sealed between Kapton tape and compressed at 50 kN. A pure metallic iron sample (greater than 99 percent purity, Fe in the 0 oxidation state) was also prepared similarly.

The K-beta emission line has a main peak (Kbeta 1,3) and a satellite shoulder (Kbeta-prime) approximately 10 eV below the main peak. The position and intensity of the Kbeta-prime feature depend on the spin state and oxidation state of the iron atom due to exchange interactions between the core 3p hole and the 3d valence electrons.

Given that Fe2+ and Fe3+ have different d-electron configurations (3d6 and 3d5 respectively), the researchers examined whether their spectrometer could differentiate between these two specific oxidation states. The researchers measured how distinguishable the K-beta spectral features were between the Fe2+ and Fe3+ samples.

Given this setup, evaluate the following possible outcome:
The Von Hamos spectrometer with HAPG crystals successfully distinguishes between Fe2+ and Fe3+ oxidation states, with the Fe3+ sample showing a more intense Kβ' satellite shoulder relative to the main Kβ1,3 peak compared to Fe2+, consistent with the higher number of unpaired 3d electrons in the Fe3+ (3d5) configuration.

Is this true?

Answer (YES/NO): NO